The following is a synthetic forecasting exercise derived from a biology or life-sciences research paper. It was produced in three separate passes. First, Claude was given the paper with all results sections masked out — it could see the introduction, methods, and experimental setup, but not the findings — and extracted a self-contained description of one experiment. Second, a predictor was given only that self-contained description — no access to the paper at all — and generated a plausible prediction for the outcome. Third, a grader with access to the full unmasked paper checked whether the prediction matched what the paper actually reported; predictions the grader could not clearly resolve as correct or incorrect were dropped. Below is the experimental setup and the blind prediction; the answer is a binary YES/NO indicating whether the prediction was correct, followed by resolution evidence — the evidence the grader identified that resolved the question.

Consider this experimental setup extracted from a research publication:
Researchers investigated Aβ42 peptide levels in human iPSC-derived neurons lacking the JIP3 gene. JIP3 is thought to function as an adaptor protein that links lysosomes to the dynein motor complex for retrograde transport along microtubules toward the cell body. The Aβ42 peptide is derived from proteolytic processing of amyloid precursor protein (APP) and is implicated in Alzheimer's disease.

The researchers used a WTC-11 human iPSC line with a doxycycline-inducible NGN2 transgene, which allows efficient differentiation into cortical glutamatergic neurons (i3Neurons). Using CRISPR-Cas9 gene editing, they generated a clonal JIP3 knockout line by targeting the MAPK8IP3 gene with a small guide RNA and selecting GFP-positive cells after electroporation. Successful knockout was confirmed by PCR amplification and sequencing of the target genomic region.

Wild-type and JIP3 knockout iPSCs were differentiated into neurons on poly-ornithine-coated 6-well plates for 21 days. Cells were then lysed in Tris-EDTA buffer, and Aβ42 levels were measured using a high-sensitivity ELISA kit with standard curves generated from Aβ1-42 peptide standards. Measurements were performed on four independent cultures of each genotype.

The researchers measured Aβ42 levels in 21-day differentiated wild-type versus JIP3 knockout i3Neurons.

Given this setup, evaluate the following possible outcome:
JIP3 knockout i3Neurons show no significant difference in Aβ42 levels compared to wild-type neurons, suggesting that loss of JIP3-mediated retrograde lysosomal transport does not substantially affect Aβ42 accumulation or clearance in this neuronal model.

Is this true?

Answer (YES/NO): NO